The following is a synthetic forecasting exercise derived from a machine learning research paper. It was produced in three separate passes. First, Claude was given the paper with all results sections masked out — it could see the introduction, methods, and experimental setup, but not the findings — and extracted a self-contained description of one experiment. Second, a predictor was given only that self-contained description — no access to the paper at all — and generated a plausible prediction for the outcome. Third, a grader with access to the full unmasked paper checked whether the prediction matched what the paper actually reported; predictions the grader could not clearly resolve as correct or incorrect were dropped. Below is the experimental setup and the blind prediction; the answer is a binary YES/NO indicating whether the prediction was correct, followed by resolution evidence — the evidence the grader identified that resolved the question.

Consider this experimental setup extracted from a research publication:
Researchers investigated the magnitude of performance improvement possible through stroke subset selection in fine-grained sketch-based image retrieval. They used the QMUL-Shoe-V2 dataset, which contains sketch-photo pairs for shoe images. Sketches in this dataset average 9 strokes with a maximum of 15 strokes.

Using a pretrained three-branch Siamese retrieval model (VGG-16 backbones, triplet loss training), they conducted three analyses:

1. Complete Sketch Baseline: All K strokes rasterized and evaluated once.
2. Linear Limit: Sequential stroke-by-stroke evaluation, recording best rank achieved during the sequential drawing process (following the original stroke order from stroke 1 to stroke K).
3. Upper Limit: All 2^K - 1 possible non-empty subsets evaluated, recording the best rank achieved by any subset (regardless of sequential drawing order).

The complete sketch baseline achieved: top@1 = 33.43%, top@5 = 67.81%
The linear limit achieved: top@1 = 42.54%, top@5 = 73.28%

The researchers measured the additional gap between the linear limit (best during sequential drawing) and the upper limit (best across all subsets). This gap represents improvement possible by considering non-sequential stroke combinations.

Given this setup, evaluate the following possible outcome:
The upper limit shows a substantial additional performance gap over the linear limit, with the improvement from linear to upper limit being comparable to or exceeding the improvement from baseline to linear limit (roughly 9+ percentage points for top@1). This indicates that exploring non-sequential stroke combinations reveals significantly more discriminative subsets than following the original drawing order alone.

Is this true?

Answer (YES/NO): YES